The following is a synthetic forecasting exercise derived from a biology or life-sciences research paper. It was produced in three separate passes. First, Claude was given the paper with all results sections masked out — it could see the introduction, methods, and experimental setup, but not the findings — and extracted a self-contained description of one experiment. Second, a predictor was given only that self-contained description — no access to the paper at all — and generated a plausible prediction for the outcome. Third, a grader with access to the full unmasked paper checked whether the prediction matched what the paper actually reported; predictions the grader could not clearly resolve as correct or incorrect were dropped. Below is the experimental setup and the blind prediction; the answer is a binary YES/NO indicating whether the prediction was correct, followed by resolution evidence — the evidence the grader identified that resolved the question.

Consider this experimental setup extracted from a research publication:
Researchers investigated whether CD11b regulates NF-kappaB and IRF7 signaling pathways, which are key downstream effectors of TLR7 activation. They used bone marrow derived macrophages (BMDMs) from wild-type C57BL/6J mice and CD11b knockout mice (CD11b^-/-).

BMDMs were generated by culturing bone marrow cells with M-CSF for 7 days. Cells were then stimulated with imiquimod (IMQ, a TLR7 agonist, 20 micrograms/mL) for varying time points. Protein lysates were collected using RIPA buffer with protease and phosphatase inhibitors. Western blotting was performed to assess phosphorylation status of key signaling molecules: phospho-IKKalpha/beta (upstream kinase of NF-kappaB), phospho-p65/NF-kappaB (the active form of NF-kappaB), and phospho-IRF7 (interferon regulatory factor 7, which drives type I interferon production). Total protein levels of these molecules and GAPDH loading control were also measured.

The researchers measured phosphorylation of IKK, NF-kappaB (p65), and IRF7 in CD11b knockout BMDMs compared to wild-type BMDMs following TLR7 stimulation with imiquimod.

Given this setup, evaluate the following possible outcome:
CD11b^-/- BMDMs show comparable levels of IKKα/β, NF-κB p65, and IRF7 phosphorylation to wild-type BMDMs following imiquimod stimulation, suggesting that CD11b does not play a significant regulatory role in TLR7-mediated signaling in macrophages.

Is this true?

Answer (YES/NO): NO